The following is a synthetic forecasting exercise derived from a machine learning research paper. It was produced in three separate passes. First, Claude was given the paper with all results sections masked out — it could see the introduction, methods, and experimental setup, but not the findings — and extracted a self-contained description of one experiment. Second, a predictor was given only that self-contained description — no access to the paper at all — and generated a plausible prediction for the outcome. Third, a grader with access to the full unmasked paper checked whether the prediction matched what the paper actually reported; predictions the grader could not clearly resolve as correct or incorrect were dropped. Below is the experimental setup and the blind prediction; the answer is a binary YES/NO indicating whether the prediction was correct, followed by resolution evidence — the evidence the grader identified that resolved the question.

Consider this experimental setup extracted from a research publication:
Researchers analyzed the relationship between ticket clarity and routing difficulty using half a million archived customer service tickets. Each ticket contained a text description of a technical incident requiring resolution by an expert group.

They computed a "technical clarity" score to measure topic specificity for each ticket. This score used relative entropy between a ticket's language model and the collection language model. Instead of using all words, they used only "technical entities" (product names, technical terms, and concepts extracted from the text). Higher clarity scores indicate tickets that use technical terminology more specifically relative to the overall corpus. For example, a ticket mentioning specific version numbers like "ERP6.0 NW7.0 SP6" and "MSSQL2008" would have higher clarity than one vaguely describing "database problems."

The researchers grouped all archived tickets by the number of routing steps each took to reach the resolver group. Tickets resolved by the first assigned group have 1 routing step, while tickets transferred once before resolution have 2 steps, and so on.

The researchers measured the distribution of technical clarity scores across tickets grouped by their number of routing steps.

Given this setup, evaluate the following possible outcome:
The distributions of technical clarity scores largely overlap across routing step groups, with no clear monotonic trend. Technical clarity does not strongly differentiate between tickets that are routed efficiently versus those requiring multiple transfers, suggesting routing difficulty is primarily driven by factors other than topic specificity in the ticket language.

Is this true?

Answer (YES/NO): NO